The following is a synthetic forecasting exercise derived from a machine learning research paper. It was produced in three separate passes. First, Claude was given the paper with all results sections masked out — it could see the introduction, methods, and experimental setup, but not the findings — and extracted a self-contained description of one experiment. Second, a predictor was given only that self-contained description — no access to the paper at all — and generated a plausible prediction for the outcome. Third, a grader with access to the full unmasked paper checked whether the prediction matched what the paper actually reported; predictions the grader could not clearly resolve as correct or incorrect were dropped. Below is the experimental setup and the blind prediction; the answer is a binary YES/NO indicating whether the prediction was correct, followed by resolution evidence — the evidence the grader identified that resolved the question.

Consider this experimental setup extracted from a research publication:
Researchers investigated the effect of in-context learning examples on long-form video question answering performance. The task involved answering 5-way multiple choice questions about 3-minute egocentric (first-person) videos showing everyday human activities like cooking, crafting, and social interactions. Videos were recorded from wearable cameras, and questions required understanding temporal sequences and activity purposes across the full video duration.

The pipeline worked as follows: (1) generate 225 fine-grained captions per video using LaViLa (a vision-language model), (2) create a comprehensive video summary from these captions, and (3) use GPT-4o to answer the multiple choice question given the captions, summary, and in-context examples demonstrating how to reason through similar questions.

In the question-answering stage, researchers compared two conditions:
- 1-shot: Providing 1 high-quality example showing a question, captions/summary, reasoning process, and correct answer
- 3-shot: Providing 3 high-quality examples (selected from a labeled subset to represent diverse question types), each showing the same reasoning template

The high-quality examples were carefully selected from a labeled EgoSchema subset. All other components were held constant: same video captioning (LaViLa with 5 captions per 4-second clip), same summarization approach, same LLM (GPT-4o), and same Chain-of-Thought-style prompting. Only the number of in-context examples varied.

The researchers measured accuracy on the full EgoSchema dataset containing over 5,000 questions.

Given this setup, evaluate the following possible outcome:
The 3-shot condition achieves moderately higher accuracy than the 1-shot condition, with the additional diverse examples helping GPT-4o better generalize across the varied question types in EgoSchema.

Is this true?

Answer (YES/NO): NO